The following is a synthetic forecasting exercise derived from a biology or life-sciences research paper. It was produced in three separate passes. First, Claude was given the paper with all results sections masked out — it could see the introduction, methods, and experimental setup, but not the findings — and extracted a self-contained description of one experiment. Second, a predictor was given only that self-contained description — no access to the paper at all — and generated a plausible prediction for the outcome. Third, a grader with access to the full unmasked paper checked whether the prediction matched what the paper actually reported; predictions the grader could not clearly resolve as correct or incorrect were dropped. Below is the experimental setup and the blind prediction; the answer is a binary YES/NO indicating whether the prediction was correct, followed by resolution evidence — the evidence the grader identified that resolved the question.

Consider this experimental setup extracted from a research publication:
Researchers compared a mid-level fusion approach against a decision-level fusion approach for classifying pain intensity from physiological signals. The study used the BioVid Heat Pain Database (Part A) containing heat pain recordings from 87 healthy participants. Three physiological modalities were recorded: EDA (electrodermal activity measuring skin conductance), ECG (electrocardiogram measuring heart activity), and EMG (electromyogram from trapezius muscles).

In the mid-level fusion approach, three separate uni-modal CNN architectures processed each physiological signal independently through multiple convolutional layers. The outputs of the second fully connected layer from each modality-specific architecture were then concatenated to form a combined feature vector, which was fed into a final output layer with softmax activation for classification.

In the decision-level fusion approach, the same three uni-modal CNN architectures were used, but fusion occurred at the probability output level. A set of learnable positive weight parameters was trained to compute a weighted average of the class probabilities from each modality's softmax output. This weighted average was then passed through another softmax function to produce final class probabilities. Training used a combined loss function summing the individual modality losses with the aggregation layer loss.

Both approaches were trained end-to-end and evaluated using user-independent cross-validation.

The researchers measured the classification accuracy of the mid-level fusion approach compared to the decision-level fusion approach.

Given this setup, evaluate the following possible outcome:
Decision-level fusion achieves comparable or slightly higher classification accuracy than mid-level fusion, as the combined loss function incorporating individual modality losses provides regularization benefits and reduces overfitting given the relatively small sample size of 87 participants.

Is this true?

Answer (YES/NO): YES